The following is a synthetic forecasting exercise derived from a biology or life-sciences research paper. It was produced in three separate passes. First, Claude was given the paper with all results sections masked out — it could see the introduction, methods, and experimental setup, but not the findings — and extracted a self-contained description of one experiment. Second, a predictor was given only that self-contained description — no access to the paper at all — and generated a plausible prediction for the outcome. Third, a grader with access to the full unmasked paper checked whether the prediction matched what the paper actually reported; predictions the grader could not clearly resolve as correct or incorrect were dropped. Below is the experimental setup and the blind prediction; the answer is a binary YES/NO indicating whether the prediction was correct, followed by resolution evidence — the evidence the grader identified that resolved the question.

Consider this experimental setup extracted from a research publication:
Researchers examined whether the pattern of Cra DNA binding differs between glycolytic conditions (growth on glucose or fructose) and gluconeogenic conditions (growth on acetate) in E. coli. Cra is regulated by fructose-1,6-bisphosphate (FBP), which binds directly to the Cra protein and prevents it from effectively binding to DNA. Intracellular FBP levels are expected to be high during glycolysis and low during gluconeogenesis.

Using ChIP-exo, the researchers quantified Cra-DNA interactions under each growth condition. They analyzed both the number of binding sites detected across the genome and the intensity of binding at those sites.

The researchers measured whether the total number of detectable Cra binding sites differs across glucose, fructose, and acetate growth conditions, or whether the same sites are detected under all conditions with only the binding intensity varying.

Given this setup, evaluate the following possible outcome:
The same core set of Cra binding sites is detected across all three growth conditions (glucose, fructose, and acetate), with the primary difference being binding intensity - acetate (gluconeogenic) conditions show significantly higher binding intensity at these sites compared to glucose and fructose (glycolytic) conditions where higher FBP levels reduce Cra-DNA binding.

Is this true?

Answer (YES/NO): NO